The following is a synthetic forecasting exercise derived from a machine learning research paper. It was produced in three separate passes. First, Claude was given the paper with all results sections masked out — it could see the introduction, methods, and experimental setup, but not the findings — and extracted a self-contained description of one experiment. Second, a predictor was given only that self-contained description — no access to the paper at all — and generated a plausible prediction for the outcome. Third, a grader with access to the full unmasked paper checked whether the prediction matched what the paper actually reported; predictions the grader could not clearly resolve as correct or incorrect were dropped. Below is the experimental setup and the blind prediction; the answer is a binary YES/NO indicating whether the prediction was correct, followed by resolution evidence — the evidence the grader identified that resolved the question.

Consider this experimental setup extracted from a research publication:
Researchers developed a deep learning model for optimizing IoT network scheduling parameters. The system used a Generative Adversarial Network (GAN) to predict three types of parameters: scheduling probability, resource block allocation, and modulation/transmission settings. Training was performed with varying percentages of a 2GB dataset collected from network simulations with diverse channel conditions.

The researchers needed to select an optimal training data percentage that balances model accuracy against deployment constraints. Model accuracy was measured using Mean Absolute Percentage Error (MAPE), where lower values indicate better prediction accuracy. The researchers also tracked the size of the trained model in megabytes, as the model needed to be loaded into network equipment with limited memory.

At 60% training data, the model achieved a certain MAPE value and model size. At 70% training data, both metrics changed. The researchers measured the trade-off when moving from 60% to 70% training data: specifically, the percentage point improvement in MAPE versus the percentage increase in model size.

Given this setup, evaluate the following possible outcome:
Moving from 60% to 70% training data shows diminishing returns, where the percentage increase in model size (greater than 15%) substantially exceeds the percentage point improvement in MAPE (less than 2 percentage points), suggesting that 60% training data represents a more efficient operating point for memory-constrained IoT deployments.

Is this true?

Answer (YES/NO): YES